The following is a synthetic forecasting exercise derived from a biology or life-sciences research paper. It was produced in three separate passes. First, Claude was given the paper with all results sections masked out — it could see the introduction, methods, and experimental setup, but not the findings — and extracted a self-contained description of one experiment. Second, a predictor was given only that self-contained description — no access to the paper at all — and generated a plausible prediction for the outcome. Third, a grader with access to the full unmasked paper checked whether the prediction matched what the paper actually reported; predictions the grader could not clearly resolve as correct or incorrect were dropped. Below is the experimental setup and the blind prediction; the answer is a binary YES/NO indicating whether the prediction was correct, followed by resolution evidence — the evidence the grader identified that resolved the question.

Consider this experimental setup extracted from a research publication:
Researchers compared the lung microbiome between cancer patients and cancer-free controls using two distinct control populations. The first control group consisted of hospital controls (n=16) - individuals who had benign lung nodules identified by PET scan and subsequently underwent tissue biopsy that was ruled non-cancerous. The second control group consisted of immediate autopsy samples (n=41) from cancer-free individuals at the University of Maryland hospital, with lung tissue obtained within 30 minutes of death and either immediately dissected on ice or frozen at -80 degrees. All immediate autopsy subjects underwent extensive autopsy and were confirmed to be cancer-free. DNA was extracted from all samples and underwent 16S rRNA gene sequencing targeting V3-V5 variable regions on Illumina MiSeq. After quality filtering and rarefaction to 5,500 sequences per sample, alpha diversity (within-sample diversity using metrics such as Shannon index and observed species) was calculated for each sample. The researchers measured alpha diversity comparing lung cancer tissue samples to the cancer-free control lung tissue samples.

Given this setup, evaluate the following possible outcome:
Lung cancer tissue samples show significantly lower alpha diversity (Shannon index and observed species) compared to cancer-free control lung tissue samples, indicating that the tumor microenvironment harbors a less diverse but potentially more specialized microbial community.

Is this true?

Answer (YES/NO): NO